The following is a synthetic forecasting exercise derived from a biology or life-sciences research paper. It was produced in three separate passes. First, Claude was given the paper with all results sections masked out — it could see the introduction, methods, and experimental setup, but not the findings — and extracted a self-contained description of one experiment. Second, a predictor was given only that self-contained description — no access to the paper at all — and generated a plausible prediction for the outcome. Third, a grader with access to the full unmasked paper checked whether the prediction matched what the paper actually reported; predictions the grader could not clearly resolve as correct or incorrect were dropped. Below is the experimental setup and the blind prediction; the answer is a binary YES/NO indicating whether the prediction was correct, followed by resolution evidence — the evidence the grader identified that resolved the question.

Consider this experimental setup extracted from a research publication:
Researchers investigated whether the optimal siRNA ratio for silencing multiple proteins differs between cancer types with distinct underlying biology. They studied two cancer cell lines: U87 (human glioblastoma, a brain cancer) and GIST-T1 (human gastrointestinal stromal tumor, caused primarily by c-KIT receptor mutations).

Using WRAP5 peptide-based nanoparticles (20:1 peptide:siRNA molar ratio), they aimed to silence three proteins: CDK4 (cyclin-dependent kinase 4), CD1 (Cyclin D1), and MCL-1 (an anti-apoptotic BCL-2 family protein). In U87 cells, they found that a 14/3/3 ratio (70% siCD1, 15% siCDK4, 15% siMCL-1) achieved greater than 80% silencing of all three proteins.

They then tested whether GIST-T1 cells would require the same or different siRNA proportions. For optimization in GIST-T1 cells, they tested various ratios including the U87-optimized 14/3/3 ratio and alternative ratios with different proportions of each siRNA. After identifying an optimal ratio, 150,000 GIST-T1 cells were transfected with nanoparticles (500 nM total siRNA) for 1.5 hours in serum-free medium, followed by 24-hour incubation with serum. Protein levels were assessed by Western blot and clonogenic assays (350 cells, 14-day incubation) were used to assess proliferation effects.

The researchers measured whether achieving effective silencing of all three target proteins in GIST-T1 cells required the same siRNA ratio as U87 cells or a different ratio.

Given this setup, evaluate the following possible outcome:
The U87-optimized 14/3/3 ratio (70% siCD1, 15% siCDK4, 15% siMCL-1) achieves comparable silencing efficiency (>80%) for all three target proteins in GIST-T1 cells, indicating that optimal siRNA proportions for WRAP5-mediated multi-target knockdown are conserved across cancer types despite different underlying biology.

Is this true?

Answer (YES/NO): NO